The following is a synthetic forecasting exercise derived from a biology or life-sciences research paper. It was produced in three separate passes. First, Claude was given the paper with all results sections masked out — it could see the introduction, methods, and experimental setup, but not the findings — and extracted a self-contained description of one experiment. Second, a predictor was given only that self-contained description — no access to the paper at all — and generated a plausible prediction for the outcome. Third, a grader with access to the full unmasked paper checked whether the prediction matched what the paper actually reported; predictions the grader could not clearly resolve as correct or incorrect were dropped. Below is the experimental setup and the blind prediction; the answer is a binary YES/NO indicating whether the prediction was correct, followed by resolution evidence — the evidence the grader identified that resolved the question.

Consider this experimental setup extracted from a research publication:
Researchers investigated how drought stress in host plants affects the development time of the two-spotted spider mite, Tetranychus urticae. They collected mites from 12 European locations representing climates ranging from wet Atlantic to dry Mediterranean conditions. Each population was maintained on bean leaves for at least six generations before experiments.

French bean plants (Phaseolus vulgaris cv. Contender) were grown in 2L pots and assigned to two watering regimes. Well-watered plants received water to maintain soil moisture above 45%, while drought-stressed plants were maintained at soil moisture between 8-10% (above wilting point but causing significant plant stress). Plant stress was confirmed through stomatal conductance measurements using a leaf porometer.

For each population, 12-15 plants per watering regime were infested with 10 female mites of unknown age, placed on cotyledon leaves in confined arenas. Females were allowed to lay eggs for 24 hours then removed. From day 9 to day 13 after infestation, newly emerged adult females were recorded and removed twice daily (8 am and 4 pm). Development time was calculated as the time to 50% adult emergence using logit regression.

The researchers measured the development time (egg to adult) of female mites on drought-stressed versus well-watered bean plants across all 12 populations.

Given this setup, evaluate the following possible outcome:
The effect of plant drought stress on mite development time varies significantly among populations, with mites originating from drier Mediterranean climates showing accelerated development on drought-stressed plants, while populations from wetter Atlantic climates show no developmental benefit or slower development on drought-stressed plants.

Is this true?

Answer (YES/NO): NO